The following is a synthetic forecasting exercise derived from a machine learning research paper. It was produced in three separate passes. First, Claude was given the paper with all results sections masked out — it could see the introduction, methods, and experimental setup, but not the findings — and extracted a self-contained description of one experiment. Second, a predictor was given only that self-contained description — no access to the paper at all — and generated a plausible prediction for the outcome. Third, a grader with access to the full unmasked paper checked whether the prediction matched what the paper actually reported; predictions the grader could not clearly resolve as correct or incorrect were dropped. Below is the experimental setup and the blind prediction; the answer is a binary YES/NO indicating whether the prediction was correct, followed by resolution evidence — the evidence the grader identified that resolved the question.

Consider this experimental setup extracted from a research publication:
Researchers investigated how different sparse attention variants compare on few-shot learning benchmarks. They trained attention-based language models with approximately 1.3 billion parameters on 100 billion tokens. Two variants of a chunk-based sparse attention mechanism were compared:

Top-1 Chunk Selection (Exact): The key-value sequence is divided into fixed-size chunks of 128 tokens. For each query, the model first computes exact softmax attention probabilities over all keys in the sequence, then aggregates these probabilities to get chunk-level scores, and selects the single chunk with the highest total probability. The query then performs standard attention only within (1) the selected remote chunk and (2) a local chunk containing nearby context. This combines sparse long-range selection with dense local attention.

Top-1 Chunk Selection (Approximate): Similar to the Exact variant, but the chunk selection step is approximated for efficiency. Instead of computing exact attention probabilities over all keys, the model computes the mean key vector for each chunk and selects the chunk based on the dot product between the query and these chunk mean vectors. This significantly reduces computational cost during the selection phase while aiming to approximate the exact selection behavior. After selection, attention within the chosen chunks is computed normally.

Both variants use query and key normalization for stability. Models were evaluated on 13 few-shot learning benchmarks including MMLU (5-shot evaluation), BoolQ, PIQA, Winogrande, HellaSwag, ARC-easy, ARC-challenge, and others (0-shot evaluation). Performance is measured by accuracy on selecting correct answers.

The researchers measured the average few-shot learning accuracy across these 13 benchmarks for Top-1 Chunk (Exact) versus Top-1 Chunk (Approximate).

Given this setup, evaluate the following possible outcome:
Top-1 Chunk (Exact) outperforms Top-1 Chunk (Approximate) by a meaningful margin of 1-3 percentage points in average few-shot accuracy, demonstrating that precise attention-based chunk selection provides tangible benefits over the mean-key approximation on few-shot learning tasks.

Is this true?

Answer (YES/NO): NO